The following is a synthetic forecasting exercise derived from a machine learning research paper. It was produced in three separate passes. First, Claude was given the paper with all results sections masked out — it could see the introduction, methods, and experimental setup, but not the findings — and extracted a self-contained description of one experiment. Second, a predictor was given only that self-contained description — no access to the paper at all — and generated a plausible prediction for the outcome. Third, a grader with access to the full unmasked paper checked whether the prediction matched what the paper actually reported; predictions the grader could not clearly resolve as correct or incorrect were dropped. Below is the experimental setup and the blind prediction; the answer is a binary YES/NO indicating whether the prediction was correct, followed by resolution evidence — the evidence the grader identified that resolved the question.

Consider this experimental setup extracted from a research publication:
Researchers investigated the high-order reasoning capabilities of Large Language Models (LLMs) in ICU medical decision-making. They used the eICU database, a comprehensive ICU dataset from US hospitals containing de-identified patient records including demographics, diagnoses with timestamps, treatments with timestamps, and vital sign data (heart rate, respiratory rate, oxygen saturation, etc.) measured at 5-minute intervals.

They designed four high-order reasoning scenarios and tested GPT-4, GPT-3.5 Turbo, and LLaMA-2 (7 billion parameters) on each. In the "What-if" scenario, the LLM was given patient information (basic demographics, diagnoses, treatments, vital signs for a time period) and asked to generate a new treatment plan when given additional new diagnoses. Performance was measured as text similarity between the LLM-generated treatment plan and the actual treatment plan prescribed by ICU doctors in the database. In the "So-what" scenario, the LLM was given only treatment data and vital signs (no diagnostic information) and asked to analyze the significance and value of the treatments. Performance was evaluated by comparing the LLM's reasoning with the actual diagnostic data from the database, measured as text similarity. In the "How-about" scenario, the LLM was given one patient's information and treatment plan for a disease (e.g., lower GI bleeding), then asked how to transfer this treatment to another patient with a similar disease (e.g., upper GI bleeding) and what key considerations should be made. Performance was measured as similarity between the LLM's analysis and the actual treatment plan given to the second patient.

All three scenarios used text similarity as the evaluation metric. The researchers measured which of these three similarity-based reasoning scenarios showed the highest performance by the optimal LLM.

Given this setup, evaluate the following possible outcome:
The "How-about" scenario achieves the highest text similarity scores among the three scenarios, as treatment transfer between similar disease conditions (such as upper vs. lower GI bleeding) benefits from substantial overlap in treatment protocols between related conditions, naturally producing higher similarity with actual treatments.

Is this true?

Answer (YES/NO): NO